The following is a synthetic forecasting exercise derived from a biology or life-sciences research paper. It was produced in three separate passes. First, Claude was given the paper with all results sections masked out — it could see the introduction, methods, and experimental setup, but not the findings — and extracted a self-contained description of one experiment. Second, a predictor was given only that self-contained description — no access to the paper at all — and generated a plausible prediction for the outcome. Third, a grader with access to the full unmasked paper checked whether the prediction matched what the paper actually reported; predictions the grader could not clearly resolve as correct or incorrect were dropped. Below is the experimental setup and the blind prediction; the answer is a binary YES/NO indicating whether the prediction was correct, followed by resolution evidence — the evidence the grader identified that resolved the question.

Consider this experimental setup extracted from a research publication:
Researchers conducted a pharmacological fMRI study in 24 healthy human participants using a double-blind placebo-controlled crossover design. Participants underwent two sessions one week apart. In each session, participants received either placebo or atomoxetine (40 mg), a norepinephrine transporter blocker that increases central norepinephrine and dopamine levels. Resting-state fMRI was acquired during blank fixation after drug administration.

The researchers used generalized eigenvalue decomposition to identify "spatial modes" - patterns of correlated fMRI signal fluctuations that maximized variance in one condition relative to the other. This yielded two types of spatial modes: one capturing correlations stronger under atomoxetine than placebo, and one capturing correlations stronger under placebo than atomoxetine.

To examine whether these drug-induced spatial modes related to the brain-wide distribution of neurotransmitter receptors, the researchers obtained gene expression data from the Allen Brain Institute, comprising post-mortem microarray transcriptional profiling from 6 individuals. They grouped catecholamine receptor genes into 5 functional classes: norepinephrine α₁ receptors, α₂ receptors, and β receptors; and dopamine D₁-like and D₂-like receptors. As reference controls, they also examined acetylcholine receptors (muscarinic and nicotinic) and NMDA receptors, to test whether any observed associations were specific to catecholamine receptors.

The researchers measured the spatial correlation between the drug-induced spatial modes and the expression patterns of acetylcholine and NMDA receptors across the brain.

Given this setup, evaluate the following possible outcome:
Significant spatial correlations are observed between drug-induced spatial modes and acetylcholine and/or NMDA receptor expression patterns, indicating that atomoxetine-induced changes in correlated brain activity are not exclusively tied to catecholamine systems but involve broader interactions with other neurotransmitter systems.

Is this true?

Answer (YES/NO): NO